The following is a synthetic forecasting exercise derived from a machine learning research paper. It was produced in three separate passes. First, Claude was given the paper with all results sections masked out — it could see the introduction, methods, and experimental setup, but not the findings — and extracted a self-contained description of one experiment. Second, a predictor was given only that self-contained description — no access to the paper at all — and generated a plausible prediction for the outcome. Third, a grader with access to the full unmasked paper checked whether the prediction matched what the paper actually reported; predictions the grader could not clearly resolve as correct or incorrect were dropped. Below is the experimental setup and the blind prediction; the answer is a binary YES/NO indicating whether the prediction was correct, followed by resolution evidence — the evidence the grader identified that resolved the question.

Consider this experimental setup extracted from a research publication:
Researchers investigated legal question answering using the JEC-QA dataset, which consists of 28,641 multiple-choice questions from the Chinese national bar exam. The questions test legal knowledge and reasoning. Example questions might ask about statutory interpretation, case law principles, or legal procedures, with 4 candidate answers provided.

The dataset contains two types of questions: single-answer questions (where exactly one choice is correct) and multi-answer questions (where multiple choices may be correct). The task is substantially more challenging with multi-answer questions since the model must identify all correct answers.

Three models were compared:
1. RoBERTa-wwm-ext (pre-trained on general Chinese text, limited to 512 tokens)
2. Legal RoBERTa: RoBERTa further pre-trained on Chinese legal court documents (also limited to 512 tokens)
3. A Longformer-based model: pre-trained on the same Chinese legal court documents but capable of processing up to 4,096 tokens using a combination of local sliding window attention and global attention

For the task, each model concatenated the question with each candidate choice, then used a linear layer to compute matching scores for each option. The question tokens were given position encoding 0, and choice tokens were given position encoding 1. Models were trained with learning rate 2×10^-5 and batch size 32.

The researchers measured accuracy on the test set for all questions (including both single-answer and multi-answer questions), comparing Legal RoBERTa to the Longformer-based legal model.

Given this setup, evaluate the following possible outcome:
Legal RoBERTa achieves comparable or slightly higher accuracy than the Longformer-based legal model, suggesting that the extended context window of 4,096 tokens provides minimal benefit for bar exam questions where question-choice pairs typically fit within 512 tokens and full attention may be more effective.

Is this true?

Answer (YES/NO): YES